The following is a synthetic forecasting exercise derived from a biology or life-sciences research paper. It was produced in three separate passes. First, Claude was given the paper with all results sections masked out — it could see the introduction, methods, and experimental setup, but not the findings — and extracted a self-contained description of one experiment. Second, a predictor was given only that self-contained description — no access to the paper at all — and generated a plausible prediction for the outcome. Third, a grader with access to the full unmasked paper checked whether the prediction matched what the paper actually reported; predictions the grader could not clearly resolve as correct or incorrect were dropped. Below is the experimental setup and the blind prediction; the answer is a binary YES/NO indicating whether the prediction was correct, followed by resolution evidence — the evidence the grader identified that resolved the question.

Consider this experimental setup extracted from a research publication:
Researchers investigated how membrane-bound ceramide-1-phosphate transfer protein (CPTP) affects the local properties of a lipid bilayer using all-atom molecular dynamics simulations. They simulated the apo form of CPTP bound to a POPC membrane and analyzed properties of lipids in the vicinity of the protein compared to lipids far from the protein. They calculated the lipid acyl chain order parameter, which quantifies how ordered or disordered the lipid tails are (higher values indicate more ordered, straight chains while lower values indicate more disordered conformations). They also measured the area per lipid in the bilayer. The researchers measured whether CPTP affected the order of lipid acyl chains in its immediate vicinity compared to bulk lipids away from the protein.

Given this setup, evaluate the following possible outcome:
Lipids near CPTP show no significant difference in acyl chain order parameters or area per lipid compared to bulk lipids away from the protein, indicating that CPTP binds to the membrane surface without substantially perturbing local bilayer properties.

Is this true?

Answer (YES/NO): NO